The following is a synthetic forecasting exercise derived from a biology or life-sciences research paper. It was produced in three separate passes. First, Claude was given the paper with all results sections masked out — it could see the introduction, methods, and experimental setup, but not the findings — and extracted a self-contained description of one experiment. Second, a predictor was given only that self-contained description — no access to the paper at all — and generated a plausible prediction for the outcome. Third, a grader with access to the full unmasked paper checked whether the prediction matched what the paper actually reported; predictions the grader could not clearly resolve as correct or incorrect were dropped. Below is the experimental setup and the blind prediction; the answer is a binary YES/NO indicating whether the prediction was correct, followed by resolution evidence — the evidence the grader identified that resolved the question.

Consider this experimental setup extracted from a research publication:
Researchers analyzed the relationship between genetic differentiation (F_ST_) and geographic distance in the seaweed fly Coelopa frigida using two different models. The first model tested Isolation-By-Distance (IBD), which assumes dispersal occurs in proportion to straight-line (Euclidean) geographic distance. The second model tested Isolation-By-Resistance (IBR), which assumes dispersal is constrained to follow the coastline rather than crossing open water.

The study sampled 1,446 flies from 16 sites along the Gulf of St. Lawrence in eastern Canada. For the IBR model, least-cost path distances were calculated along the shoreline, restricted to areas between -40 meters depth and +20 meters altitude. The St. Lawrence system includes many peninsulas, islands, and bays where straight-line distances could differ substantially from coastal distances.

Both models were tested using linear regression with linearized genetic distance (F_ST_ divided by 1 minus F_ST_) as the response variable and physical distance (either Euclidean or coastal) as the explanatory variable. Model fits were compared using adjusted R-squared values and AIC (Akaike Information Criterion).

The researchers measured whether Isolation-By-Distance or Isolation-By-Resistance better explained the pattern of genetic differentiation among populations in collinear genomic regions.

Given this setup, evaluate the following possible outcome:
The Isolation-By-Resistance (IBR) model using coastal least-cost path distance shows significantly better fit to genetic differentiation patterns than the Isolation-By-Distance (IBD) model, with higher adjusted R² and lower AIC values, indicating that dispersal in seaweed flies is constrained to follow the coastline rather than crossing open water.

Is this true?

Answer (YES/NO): YES